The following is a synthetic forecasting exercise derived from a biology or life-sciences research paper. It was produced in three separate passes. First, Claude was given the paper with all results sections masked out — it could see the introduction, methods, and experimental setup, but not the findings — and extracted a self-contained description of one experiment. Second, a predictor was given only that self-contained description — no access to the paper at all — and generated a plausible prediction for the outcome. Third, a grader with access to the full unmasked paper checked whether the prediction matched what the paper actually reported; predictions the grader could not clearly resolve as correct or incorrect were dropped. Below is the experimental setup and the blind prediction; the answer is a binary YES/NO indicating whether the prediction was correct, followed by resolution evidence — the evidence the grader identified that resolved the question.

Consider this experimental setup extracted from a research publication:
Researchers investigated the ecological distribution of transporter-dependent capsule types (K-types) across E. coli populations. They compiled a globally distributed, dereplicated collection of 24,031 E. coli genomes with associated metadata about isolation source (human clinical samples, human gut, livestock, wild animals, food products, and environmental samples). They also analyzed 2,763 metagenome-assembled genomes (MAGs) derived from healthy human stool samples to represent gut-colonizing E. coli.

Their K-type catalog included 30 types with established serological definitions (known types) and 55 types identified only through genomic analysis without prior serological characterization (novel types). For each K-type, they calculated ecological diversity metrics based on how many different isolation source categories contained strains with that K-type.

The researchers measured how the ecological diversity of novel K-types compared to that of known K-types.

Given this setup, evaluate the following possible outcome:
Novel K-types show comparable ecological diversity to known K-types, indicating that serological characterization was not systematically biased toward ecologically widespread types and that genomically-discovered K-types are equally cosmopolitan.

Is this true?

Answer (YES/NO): NO